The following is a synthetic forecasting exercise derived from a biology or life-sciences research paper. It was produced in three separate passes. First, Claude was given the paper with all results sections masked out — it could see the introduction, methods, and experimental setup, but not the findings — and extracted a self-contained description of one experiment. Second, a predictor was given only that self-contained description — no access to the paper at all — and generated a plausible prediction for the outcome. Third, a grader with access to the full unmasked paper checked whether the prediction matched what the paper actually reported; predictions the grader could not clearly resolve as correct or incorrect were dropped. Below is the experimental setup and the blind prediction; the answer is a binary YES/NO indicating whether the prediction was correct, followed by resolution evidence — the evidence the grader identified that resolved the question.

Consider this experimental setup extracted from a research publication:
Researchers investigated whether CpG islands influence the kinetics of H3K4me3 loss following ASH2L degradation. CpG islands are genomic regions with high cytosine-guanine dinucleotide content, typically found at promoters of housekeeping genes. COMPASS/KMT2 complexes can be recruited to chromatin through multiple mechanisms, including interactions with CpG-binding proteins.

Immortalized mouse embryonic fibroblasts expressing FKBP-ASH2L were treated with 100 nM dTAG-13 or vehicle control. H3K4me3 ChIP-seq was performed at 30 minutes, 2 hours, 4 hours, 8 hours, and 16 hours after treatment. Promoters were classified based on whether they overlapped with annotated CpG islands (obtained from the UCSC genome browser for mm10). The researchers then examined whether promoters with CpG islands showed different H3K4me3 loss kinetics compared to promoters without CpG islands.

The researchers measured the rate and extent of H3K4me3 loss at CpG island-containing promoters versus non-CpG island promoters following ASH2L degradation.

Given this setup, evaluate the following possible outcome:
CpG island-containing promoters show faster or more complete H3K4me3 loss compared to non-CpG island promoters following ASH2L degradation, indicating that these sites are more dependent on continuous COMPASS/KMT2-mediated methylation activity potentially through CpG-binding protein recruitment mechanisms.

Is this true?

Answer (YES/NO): NO